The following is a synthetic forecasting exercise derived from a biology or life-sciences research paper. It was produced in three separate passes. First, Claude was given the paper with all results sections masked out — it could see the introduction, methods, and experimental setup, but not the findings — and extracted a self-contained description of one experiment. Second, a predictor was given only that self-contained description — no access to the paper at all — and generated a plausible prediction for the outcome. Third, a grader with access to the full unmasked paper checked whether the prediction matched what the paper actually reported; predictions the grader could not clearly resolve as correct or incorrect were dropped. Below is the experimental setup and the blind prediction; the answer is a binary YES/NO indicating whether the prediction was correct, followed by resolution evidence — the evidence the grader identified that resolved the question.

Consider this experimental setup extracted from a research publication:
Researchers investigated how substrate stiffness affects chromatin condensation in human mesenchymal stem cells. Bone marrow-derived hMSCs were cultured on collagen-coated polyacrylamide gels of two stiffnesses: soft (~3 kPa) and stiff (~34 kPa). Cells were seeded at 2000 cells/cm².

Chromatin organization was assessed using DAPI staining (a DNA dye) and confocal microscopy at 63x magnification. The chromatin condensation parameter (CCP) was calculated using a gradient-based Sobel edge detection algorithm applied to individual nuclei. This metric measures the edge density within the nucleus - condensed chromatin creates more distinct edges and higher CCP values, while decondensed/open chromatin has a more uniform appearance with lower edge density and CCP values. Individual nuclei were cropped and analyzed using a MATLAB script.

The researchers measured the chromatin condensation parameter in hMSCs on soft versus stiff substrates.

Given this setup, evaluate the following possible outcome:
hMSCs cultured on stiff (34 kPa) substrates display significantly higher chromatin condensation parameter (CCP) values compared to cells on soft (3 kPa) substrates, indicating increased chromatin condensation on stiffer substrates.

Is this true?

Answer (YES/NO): NO